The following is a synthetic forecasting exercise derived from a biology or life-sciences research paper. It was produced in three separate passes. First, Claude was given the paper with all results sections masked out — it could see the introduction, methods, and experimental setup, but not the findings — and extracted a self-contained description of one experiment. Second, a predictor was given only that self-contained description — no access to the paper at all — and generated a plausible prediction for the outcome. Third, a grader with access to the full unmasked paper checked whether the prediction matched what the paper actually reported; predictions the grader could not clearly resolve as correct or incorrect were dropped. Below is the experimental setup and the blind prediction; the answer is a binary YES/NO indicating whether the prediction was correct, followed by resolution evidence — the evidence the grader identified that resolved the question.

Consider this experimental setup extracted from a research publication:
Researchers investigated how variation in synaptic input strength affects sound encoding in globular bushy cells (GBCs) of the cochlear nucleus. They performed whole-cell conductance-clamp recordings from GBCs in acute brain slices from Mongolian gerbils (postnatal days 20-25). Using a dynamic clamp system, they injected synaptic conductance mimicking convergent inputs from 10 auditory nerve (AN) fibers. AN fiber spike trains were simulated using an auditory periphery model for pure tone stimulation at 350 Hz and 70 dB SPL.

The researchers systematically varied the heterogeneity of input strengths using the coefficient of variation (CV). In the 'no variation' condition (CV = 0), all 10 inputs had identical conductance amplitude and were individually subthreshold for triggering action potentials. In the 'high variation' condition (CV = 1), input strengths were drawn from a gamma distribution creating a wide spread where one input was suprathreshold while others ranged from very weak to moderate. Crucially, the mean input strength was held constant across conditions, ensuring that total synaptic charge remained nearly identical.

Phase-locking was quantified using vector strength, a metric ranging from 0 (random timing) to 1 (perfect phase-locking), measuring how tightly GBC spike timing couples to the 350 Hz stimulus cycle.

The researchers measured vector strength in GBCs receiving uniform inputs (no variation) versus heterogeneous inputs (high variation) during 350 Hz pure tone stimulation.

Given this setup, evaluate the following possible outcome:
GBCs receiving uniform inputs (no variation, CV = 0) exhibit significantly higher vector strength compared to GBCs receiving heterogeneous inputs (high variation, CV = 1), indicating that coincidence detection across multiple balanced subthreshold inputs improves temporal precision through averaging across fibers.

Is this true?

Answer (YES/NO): YES